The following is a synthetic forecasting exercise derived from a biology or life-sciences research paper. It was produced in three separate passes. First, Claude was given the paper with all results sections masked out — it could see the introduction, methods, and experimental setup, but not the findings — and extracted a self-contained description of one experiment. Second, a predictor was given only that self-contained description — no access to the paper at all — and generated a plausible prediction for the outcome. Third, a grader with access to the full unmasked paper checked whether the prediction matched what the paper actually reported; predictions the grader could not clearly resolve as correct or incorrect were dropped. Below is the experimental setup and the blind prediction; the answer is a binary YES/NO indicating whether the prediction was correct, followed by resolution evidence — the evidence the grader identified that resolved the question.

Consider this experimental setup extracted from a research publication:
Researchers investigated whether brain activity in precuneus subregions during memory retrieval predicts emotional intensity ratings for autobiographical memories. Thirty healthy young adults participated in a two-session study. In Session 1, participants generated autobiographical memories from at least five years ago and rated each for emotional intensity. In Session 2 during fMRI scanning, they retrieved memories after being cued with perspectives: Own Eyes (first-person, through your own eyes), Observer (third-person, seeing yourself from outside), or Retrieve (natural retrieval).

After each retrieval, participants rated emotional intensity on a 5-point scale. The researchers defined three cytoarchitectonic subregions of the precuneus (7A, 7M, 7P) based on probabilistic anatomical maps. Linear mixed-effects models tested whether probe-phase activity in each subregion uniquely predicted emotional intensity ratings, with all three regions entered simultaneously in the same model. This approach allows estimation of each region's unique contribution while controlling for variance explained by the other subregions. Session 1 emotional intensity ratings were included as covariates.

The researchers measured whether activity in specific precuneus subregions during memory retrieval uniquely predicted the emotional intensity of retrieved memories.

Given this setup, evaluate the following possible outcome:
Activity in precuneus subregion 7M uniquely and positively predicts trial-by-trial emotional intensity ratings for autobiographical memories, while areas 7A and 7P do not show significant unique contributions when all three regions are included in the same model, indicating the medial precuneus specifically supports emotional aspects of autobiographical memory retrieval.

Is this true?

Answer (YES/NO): NO